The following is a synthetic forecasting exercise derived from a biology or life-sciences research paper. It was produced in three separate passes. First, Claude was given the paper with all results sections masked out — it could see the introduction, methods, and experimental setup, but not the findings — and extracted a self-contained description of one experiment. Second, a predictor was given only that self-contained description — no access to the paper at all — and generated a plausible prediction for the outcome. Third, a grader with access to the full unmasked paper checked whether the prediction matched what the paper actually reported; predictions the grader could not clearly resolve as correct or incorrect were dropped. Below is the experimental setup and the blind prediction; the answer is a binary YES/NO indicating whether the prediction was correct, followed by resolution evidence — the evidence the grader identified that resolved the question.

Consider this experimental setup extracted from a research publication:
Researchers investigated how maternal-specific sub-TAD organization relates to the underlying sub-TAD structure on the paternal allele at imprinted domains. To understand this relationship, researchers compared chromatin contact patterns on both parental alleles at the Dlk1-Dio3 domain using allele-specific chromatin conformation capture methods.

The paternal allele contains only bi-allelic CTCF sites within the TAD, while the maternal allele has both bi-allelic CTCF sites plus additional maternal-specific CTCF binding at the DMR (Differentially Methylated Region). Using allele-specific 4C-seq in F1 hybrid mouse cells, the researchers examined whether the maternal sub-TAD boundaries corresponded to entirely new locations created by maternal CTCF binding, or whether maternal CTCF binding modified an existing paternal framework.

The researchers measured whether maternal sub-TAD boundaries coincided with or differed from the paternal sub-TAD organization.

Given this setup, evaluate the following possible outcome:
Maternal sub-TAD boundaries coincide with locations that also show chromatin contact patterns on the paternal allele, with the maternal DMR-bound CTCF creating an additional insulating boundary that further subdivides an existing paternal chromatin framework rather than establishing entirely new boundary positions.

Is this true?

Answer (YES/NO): YES